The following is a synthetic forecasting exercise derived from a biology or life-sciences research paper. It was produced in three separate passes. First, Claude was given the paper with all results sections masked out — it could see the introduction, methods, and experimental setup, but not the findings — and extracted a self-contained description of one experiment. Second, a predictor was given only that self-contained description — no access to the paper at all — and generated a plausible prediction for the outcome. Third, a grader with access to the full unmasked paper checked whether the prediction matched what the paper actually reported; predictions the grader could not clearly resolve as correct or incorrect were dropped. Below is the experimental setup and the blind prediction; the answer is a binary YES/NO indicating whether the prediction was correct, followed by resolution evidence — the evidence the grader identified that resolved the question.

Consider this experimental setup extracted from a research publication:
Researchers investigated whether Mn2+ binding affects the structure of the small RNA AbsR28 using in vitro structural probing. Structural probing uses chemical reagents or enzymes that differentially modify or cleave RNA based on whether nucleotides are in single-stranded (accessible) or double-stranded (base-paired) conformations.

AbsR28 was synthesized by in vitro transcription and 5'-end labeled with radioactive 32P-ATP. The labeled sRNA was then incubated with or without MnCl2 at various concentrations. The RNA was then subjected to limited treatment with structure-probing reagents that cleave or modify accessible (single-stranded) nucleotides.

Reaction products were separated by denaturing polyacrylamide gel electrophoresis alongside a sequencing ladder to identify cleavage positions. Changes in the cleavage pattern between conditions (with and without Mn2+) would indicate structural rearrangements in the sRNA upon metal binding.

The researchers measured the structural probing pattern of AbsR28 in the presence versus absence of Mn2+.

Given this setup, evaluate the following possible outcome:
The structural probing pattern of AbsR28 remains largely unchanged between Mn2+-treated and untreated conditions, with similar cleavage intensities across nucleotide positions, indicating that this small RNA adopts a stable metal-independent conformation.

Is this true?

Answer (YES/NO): NO